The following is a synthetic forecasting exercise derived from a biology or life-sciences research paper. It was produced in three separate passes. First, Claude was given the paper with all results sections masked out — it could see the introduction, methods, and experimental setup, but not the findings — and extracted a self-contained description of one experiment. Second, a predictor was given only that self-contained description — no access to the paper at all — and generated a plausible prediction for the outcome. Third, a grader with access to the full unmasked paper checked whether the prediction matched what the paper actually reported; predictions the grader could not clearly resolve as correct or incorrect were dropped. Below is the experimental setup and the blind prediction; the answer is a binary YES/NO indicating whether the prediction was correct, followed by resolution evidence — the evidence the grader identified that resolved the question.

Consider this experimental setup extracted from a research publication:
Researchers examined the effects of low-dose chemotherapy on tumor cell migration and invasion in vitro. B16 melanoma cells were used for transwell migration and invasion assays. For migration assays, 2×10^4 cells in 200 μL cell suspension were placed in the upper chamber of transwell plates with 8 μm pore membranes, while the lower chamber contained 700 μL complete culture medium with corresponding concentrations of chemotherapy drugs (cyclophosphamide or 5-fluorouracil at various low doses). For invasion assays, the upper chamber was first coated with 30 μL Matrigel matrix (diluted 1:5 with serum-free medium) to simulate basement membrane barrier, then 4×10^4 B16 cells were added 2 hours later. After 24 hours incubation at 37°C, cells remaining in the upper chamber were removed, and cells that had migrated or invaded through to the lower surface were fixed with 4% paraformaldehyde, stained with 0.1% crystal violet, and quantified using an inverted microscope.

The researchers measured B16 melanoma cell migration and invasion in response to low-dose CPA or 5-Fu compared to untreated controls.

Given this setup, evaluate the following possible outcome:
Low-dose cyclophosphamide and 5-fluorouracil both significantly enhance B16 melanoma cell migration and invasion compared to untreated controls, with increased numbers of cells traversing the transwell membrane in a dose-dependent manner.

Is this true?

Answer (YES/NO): NO